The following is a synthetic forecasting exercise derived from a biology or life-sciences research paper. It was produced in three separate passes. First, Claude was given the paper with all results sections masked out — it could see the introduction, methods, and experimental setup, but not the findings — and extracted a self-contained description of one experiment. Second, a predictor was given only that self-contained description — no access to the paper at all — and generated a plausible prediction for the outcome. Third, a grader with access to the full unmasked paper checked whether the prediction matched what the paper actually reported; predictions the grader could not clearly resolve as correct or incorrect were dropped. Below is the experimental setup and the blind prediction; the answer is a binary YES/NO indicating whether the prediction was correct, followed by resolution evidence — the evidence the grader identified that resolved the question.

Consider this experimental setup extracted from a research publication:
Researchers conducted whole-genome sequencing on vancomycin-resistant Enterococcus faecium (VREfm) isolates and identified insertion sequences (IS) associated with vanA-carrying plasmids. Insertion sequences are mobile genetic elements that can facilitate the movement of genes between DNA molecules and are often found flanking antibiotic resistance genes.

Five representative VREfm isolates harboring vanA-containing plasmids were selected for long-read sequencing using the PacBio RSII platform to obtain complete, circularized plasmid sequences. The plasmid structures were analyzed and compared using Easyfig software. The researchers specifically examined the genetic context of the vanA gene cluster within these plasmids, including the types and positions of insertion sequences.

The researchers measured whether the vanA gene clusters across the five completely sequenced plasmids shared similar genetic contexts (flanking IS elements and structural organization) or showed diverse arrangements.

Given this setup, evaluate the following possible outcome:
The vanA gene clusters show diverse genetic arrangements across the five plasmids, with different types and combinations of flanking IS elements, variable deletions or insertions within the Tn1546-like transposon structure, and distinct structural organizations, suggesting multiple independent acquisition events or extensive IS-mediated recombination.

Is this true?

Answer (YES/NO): NO